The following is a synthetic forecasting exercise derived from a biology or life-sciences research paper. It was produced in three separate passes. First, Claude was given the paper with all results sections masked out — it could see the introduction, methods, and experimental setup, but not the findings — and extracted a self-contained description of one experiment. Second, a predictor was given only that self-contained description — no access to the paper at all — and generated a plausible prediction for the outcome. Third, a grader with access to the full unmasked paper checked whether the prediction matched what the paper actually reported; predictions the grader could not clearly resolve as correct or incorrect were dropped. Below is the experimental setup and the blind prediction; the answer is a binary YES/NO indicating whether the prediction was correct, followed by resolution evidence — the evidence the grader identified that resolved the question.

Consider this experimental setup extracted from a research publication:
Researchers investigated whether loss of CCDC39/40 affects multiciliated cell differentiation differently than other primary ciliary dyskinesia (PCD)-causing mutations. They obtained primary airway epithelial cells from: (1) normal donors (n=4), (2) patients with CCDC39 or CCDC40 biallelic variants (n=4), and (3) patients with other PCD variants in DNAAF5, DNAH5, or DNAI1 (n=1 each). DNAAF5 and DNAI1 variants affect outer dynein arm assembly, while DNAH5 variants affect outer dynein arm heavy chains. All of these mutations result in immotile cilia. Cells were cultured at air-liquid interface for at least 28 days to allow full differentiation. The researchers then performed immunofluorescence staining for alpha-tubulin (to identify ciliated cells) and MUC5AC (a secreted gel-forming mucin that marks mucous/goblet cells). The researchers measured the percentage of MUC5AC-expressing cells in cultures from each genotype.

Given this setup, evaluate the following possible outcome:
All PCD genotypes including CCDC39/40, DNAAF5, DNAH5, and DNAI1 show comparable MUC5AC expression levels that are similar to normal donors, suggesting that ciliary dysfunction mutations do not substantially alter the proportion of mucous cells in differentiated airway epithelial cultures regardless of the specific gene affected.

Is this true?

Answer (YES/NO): NO